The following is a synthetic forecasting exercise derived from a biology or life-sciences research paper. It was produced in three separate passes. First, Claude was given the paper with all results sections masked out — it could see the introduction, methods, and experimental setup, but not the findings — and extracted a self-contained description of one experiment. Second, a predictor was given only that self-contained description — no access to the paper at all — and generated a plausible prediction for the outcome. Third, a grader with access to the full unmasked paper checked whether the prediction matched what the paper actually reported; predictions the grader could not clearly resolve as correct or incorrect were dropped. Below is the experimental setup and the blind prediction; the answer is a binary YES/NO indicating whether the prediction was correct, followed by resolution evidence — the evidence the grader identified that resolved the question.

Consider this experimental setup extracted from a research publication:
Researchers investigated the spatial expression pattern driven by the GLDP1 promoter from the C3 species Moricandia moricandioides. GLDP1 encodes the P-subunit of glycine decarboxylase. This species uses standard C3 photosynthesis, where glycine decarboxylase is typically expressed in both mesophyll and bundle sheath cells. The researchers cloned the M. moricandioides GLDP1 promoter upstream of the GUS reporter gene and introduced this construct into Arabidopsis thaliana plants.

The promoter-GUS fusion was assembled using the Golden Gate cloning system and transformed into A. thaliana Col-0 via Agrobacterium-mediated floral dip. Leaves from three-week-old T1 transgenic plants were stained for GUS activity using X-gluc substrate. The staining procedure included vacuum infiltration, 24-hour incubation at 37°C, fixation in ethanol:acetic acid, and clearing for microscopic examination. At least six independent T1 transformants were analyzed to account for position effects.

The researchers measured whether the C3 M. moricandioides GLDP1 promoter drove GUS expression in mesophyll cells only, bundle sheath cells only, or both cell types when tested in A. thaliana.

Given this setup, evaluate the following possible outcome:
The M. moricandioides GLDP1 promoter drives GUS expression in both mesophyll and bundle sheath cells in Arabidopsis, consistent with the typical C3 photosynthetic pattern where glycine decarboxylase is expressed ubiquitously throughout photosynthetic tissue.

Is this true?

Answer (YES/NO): NO